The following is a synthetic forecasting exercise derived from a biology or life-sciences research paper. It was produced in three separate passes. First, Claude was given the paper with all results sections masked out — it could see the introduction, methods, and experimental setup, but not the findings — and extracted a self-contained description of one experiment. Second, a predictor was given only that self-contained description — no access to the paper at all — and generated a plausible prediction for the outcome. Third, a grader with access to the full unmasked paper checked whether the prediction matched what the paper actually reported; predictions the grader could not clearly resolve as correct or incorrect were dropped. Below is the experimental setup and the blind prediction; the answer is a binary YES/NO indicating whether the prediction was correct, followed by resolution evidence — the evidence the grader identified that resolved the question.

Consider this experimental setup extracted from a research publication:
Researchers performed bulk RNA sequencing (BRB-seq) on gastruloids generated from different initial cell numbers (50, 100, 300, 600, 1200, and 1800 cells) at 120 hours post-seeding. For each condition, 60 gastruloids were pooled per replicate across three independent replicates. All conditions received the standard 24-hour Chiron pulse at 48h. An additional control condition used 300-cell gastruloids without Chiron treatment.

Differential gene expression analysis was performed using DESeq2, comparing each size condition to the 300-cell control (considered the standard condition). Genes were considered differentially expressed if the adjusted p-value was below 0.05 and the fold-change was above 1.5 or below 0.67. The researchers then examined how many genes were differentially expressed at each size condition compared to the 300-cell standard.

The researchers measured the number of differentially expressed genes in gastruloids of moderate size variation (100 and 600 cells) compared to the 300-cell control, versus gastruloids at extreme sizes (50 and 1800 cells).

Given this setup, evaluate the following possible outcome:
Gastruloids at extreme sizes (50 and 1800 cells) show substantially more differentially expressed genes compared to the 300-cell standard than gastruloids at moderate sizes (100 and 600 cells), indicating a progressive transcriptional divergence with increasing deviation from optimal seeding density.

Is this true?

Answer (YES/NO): YES